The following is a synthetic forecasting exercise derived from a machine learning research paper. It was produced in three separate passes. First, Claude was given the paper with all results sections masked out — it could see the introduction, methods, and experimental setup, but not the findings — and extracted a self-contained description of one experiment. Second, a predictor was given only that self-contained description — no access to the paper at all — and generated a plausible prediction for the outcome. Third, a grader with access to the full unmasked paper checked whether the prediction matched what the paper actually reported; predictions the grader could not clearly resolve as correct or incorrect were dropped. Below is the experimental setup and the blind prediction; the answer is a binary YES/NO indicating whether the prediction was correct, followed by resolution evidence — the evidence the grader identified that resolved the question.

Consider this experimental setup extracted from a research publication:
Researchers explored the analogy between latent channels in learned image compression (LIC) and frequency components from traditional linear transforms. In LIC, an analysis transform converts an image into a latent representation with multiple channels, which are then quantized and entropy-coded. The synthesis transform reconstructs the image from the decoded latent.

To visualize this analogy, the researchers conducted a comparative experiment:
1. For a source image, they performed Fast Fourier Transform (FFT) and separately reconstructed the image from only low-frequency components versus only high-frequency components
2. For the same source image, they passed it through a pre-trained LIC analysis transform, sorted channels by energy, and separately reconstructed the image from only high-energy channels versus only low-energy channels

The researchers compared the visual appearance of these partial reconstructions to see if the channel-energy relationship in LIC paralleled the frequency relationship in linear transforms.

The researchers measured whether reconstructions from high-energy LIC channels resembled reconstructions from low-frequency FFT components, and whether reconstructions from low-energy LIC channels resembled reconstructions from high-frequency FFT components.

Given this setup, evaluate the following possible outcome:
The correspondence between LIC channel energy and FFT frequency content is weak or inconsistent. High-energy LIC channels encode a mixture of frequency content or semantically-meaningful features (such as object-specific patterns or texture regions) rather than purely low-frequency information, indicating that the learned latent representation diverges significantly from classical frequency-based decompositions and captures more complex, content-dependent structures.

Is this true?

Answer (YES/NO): NO